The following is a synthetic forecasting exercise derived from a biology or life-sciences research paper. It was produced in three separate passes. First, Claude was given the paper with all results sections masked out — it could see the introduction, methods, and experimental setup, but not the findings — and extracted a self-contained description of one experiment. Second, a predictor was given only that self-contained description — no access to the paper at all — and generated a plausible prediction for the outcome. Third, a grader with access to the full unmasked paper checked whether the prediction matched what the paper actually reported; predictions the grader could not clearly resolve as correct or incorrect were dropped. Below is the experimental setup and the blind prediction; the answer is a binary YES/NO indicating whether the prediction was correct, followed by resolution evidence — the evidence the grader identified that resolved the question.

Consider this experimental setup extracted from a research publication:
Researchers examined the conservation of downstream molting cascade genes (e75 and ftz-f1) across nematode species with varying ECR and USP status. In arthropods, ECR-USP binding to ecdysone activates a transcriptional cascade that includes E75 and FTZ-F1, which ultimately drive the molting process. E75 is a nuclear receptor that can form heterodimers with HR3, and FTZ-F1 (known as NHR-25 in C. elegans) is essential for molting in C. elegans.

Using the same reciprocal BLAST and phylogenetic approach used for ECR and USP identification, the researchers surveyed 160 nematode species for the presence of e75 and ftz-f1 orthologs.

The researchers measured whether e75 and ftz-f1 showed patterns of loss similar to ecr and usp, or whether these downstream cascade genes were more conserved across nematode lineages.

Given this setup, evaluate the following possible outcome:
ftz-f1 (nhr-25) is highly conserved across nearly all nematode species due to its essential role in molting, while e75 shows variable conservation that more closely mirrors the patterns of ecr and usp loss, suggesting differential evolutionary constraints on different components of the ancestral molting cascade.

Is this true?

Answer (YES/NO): NO